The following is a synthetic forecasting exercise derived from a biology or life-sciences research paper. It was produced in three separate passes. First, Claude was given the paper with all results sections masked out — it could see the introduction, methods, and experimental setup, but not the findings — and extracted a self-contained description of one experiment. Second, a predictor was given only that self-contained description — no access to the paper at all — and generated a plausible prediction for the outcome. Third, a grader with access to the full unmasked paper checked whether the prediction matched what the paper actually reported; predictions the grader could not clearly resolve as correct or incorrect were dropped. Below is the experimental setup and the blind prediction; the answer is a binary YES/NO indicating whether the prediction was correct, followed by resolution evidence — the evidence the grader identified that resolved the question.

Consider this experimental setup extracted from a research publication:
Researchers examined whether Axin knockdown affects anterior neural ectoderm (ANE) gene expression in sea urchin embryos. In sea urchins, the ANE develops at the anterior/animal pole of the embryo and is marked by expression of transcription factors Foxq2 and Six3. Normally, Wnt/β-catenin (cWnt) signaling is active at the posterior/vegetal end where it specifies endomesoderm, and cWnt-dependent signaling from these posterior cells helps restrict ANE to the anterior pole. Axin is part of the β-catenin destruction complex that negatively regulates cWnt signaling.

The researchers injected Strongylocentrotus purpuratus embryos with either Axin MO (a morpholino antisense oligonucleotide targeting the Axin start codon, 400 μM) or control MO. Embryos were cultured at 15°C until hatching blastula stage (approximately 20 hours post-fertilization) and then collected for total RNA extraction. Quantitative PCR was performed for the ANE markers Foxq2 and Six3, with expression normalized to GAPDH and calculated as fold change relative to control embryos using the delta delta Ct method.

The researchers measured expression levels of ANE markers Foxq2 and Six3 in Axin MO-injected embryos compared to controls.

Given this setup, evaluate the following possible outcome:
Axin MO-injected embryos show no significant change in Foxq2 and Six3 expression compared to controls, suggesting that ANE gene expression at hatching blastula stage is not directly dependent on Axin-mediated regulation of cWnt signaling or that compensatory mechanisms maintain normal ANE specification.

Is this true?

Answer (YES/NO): NO